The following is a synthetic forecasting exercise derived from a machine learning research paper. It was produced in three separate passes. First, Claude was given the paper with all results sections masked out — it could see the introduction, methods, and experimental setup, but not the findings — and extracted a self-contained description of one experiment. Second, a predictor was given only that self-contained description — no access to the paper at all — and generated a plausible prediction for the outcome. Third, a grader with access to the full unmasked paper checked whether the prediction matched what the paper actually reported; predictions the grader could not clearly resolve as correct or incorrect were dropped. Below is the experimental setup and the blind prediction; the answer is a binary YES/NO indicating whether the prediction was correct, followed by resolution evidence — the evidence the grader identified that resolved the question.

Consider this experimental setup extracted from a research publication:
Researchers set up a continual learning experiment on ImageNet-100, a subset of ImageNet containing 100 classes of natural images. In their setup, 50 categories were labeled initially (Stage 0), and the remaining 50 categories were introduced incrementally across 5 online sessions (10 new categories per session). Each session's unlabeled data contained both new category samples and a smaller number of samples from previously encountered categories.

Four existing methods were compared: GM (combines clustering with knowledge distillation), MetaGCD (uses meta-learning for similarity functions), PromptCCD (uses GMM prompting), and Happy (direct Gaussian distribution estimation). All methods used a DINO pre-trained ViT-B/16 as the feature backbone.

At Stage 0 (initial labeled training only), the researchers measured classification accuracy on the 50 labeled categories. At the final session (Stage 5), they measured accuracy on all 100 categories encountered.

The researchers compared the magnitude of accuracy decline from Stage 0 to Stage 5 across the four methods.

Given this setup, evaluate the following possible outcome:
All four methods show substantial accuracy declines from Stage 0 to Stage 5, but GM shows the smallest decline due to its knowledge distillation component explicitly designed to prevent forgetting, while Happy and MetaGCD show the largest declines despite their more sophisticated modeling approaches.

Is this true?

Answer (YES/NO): NO